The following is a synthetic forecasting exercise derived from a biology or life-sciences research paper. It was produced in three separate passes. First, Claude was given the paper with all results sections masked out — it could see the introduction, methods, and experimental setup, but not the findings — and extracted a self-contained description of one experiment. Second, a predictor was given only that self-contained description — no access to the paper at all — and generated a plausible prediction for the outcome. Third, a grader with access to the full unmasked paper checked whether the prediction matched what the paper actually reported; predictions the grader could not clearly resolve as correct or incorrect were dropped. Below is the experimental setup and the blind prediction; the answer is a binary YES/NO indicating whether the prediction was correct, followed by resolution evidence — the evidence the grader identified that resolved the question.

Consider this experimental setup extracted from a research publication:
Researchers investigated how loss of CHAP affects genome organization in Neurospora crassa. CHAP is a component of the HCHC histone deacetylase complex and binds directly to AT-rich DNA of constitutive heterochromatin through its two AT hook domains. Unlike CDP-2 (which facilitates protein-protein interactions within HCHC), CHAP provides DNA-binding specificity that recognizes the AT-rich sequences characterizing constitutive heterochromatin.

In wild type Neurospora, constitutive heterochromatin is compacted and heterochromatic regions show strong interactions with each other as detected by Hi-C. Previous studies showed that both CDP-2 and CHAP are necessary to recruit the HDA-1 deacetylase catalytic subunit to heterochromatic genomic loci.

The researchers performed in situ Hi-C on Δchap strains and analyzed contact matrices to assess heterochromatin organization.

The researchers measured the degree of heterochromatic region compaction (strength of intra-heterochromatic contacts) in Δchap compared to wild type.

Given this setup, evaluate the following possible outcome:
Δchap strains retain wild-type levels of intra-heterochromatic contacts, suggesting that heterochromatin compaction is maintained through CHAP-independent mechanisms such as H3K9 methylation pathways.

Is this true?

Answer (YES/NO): NO